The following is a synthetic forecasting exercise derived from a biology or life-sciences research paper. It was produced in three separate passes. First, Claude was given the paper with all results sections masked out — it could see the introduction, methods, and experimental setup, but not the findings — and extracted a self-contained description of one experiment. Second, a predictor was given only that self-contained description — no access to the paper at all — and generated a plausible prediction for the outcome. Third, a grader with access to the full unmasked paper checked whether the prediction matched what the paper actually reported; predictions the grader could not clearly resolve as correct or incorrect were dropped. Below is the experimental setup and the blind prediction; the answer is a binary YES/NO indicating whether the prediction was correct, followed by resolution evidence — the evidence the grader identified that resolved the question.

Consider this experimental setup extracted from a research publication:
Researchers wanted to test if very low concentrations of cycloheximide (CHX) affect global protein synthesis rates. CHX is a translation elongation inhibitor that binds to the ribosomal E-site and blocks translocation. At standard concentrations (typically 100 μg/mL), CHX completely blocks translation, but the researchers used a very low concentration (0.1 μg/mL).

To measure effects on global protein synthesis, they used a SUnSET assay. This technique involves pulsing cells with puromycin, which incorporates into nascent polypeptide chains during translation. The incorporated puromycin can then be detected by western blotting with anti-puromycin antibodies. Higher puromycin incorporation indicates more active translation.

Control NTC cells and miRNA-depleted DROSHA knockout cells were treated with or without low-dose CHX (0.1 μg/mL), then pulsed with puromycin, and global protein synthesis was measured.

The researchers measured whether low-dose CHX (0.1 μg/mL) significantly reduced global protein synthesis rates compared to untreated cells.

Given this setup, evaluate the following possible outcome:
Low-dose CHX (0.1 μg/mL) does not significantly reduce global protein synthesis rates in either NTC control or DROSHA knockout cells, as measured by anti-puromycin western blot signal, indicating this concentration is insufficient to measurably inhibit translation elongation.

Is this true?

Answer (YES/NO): YES